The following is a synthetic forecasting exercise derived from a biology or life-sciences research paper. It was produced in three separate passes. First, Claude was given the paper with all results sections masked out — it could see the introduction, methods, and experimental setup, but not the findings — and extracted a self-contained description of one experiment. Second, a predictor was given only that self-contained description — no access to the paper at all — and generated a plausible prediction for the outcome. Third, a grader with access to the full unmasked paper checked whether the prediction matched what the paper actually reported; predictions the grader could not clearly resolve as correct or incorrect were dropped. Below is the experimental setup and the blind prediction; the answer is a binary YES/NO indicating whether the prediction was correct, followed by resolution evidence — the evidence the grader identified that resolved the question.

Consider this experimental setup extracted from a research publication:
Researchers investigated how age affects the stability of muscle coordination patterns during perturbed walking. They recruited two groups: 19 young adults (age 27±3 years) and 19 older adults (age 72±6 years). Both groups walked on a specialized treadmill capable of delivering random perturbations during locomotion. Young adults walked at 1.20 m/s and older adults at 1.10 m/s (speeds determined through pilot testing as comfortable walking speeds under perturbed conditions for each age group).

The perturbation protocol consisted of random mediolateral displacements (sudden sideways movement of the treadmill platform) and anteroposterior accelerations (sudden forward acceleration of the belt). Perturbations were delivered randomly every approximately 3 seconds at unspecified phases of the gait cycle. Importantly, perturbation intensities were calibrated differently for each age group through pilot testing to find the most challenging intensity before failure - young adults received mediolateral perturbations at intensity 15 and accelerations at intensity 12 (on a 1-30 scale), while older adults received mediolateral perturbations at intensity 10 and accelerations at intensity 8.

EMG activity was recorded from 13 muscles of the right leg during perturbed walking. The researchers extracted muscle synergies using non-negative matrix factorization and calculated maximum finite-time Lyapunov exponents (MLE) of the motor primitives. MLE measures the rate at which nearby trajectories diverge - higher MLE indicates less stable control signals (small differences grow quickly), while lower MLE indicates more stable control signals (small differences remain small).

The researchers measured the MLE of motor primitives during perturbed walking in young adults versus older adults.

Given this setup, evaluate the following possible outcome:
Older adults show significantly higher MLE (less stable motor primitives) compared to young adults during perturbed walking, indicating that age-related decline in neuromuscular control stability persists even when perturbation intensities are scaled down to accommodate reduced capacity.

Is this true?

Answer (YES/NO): NO